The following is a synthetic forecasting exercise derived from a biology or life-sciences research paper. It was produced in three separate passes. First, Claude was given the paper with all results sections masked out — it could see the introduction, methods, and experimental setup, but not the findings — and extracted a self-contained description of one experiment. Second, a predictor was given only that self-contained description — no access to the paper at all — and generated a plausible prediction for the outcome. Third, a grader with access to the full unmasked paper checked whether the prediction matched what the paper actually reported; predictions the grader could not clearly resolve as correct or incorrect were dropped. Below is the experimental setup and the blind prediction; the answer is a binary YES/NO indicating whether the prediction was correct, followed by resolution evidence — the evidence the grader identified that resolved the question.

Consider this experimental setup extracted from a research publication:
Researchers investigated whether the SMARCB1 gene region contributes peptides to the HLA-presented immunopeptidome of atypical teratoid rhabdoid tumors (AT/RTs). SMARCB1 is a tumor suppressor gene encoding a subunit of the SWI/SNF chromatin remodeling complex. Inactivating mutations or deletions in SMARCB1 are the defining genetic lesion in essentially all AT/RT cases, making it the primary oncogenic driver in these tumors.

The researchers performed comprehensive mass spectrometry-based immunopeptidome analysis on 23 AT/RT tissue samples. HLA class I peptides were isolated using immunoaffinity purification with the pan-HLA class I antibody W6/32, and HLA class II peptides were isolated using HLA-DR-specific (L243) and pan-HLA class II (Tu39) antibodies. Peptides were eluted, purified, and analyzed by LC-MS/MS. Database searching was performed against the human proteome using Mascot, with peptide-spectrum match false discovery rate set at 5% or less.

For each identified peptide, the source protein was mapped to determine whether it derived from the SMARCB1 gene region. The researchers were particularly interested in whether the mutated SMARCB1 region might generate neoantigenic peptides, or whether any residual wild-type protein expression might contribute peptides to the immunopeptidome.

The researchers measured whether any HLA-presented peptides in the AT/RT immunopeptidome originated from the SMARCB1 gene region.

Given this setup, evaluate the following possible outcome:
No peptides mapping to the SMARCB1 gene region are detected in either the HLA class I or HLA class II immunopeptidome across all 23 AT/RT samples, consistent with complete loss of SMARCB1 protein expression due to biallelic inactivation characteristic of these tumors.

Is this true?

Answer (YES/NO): YES